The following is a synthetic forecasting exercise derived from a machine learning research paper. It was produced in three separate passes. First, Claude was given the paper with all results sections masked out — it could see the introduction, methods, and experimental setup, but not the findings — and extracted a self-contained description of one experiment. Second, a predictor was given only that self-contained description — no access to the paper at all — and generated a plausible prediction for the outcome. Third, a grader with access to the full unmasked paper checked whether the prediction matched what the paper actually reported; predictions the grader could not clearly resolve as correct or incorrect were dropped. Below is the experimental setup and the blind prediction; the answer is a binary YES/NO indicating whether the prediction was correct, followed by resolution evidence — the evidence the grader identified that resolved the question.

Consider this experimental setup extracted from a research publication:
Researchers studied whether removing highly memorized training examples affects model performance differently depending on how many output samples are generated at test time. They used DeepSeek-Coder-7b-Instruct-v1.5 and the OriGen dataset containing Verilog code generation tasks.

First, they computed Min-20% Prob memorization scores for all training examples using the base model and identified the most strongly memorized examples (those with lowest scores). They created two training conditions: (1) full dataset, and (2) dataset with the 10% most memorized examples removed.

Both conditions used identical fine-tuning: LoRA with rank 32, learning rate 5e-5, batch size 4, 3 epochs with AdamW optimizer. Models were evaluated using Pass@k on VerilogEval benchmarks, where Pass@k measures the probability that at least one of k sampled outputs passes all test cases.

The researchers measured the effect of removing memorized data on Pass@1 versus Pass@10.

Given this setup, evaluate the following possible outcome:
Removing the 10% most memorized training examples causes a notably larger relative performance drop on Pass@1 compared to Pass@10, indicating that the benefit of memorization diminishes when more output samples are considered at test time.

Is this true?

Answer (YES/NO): NO